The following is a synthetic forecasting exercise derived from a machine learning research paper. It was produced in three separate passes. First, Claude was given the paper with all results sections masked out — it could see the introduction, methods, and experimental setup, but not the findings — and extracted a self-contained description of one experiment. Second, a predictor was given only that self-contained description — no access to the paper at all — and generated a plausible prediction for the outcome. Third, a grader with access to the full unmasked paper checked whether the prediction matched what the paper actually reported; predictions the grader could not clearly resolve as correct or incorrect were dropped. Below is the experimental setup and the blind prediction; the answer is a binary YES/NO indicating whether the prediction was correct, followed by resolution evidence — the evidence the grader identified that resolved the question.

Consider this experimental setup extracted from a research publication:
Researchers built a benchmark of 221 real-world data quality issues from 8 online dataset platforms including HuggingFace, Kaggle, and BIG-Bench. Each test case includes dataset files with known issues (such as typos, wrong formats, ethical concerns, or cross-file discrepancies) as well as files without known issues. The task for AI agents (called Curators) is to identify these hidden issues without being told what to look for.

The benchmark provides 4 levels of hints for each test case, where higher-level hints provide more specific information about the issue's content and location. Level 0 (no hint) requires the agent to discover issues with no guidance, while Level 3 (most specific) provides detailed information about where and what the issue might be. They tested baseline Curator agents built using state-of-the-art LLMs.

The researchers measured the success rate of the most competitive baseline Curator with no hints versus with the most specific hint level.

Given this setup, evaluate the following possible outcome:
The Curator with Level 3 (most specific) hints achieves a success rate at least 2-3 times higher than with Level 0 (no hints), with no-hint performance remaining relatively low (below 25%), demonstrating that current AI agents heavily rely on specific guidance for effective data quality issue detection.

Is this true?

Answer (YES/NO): NO